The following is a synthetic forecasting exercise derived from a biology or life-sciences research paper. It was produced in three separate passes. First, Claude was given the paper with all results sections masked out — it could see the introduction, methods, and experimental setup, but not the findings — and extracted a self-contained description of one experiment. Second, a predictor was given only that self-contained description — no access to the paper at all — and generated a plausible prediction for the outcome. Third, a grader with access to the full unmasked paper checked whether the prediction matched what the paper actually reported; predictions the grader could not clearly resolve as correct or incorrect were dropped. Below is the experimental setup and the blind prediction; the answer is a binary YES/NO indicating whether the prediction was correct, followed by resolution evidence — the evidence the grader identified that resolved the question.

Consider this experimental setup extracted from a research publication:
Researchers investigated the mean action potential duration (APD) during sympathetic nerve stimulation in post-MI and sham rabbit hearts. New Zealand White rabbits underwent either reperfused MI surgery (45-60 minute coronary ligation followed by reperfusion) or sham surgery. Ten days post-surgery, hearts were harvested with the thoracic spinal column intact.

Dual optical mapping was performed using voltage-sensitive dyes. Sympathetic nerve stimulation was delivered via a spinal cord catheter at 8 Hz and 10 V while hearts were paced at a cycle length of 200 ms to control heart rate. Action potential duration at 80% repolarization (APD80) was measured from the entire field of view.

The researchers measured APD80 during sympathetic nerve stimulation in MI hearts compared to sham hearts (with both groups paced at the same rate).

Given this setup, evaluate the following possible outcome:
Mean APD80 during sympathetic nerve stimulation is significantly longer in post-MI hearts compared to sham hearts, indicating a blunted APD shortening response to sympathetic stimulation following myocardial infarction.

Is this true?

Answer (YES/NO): NO